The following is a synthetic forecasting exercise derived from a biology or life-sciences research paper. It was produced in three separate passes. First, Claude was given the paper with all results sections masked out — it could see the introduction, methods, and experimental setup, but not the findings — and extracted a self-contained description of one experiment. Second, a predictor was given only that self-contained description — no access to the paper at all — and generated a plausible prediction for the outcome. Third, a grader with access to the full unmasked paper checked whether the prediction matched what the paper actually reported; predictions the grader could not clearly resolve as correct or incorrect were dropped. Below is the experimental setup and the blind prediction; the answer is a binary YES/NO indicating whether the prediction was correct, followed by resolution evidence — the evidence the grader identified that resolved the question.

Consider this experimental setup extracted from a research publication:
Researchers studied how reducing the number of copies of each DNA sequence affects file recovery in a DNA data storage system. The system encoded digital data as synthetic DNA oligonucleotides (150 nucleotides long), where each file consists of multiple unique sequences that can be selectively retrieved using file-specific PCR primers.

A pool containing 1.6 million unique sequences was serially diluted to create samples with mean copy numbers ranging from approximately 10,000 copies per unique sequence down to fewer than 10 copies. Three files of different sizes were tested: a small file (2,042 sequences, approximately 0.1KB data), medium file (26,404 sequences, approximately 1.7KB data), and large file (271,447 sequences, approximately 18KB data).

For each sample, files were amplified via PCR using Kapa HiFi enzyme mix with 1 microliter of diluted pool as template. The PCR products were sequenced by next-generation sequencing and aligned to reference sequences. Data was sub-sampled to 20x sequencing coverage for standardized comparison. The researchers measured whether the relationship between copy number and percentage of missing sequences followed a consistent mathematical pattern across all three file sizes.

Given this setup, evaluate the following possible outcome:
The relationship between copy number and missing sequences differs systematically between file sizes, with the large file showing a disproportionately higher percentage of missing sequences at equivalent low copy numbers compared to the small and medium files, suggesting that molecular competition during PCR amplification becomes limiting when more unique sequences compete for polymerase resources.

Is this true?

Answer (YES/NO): NO